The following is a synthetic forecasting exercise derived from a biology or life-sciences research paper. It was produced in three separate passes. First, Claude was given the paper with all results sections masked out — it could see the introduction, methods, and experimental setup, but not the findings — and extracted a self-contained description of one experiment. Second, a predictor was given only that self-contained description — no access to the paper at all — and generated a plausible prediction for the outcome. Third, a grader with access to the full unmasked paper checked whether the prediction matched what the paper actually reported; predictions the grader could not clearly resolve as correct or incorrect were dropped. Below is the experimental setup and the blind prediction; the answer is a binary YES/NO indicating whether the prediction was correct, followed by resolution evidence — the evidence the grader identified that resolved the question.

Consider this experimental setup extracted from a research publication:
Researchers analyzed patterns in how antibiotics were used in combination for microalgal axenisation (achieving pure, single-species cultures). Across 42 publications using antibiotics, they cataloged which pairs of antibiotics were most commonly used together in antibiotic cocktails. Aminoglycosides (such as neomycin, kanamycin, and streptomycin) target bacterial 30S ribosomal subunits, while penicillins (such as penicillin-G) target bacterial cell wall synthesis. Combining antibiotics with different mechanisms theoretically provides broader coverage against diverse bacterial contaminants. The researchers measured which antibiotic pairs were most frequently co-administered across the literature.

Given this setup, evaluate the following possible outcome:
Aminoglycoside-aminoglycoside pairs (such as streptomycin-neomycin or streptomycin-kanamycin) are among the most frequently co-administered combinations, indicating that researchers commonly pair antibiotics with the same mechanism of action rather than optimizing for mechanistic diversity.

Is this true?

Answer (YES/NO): YES